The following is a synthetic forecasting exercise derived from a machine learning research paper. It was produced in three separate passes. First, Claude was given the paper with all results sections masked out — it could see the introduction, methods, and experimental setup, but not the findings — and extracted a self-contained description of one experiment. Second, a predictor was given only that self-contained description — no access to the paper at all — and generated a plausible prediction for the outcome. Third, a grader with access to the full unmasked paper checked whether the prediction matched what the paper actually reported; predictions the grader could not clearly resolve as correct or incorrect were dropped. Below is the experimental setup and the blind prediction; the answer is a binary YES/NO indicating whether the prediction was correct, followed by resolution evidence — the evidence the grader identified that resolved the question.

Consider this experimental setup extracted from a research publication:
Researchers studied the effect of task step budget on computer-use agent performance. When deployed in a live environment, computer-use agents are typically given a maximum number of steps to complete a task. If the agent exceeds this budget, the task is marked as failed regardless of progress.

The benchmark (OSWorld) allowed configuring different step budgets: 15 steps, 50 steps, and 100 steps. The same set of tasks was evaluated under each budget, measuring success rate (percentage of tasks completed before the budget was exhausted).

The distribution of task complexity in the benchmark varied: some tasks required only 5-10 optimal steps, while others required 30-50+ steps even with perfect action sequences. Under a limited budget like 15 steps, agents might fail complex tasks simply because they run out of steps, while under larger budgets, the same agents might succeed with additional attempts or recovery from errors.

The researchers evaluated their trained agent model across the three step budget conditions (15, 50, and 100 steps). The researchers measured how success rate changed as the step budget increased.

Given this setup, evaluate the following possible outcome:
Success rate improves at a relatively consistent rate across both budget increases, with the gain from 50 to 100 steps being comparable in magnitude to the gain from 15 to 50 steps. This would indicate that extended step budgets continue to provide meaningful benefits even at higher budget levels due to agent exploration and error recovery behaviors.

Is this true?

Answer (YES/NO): NO